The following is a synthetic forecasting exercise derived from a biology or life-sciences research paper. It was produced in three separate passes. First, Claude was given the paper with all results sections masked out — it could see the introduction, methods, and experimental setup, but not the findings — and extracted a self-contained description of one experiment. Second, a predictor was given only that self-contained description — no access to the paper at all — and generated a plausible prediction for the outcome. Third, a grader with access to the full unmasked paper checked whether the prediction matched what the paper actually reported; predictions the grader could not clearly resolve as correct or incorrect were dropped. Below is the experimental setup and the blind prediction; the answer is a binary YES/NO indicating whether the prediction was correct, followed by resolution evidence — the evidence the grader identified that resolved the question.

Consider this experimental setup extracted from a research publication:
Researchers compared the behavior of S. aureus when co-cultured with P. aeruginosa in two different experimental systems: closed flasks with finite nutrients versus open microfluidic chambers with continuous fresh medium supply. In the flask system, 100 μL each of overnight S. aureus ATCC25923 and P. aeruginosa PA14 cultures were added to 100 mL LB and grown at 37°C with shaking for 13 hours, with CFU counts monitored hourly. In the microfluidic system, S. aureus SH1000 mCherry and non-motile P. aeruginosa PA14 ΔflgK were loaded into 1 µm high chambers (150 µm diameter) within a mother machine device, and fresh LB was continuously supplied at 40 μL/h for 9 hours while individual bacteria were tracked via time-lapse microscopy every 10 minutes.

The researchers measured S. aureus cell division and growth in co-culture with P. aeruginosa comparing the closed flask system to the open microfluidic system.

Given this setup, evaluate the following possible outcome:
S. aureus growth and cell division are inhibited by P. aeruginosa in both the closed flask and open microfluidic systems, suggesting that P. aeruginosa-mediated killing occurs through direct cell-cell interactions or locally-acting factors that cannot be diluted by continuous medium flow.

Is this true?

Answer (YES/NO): NO